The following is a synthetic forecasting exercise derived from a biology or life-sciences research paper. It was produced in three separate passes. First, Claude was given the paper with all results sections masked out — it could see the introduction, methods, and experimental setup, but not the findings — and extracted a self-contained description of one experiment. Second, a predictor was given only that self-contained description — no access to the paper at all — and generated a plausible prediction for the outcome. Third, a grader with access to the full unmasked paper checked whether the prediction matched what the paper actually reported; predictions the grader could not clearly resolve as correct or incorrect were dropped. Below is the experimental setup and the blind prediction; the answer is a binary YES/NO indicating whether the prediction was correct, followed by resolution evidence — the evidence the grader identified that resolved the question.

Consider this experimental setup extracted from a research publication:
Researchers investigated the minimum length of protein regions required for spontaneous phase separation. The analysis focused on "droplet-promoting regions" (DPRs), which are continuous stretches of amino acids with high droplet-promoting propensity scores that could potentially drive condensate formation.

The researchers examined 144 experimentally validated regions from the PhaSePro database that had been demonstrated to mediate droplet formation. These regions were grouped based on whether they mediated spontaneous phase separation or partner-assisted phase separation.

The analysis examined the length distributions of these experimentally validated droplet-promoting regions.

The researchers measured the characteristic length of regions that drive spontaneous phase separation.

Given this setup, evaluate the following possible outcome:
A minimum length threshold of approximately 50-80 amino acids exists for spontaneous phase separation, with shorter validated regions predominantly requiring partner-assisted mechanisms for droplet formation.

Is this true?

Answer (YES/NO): NO